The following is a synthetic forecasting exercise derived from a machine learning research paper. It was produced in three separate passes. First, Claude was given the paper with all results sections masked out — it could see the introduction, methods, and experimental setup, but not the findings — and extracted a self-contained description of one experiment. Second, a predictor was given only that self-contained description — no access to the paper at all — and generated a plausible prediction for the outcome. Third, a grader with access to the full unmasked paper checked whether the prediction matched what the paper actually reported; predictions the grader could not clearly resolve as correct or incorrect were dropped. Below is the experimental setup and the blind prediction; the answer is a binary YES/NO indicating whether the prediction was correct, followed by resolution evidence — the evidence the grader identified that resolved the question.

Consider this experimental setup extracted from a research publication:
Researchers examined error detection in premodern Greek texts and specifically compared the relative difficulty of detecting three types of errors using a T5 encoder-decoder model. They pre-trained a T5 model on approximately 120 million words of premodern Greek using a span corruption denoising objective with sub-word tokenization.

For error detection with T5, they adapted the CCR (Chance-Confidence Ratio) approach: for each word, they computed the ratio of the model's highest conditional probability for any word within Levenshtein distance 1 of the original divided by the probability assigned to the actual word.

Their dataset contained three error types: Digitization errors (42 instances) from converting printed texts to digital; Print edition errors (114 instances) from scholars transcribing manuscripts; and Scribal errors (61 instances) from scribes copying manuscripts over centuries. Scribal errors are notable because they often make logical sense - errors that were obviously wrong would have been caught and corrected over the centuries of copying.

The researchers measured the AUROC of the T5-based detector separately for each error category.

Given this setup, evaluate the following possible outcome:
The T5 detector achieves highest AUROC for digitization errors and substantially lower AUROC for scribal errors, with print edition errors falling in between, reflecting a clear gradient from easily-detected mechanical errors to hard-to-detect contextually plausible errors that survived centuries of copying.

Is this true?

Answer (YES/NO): NO